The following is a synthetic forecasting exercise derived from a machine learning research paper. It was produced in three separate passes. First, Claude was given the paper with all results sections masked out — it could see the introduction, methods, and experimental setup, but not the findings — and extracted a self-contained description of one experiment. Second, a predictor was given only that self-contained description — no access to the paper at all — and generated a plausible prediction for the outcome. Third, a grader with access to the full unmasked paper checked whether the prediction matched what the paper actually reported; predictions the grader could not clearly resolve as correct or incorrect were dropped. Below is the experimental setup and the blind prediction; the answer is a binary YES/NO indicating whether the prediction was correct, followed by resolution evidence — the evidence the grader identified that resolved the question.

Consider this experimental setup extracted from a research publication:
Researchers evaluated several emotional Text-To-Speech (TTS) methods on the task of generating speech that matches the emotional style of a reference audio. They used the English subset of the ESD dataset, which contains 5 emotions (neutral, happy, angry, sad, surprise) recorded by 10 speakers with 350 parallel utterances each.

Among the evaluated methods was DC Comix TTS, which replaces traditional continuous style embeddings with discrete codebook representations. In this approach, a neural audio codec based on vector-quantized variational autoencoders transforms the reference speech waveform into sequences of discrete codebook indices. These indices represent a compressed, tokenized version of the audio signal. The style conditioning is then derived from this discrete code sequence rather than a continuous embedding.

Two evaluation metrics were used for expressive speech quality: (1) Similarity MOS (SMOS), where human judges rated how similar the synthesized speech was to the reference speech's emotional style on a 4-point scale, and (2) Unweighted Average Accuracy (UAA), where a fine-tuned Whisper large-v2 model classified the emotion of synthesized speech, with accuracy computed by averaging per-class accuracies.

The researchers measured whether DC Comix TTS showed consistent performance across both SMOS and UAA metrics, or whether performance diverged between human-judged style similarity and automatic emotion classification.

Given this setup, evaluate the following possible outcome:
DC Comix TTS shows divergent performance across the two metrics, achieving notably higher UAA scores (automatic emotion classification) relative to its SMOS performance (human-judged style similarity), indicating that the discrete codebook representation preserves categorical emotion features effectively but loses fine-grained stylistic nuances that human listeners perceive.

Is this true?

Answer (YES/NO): NO